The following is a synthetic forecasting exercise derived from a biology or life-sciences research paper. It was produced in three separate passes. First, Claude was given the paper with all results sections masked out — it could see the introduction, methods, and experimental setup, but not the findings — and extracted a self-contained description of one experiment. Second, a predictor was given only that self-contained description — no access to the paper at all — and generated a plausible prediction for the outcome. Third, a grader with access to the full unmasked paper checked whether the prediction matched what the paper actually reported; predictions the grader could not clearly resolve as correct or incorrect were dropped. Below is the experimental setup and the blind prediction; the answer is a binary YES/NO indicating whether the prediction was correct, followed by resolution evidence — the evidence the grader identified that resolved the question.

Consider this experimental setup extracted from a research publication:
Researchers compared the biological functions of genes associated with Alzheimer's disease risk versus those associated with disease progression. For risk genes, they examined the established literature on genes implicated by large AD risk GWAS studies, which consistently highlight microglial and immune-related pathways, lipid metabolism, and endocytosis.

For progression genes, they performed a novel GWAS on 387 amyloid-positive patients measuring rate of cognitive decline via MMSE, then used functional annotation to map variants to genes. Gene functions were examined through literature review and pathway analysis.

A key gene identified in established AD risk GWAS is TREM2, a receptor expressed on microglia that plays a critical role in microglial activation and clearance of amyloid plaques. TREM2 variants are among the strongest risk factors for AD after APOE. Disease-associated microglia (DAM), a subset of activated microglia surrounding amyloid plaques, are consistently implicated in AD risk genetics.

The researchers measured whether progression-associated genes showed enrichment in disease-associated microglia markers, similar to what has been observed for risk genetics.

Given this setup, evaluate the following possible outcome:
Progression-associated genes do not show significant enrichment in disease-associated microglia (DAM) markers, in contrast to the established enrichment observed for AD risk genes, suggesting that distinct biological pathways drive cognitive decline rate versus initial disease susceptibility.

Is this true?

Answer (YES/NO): YES